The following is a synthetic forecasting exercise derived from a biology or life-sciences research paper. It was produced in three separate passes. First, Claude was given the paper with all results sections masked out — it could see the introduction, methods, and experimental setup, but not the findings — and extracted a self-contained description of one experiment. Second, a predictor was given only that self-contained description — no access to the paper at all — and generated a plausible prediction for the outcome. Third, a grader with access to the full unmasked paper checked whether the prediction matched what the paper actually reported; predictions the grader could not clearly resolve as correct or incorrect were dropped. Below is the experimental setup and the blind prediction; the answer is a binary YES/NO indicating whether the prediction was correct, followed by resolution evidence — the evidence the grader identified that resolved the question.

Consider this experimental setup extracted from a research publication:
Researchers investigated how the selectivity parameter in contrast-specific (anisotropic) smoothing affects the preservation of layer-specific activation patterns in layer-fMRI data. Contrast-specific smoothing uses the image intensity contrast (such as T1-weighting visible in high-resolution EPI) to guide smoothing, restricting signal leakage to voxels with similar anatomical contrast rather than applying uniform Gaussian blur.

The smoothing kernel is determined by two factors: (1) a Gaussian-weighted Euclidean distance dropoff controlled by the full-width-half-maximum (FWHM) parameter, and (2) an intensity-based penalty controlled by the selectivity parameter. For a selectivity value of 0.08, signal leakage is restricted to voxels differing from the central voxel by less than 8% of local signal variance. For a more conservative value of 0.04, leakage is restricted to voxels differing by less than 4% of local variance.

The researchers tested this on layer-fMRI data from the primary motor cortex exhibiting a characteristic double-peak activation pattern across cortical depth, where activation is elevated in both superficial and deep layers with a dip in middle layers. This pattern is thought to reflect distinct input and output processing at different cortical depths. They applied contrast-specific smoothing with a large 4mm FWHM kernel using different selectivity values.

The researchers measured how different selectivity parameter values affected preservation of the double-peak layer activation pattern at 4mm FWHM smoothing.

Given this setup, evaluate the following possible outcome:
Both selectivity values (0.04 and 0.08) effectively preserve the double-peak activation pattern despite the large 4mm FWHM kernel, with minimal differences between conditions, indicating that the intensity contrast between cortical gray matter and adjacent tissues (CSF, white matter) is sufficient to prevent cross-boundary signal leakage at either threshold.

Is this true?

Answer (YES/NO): NO